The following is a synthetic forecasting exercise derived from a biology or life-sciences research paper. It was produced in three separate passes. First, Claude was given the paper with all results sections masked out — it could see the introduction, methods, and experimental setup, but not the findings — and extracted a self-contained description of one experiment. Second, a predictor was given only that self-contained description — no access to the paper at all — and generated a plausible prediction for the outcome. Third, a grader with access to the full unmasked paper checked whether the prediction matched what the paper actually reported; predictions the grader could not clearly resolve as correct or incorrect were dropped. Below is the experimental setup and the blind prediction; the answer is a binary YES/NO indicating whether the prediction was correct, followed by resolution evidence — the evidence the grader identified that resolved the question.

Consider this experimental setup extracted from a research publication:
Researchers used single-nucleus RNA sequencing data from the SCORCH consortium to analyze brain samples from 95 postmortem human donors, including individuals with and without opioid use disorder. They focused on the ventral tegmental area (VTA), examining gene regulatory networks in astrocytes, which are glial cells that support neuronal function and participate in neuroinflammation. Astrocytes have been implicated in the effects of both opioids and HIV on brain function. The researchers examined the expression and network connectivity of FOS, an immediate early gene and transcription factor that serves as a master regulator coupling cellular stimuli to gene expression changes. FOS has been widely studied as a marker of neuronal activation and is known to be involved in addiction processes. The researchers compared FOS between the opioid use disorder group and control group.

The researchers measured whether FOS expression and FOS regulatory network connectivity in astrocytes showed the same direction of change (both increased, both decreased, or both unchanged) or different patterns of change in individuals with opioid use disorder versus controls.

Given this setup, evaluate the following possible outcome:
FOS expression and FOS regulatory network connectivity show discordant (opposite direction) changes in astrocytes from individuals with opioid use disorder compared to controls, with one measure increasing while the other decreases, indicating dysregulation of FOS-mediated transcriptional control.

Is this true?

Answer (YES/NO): NO